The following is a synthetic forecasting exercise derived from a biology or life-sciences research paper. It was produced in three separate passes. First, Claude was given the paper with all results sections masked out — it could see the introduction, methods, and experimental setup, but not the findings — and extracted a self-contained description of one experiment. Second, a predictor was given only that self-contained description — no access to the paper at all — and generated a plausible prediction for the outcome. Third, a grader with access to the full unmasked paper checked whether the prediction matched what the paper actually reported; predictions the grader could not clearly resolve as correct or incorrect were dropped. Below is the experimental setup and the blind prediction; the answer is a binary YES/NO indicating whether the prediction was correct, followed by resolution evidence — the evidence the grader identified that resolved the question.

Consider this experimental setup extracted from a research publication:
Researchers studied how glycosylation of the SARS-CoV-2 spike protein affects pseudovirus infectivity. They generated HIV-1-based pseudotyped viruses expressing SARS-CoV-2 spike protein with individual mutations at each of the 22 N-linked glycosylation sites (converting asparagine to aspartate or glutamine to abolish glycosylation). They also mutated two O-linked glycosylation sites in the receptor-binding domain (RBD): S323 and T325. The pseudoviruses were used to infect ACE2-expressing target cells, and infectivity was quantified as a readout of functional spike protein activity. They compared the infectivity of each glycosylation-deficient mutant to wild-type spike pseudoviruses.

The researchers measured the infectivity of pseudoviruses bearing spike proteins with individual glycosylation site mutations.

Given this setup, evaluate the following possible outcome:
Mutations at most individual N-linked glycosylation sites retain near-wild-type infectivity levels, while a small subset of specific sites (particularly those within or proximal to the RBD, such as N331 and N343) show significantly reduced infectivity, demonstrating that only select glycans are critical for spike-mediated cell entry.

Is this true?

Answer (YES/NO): NO